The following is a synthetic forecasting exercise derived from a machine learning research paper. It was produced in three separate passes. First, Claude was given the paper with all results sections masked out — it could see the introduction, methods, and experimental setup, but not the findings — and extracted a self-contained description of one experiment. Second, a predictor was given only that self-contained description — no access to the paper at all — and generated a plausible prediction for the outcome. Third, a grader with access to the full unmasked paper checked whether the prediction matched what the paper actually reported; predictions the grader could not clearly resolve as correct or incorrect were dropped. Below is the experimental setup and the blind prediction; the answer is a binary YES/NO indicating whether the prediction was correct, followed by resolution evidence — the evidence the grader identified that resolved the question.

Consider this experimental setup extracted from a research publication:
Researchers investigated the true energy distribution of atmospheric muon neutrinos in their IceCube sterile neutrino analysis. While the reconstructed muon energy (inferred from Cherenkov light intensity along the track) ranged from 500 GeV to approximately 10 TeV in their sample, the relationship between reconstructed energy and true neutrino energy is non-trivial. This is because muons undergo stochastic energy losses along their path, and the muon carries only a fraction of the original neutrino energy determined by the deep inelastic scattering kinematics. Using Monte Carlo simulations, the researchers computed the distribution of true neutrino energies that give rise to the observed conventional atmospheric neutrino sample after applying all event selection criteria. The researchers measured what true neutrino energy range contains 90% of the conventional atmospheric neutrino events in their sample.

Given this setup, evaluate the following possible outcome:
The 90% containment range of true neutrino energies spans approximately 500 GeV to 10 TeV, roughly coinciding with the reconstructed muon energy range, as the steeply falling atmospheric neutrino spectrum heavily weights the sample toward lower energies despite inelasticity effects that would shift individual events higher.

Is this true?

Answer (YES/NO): NO